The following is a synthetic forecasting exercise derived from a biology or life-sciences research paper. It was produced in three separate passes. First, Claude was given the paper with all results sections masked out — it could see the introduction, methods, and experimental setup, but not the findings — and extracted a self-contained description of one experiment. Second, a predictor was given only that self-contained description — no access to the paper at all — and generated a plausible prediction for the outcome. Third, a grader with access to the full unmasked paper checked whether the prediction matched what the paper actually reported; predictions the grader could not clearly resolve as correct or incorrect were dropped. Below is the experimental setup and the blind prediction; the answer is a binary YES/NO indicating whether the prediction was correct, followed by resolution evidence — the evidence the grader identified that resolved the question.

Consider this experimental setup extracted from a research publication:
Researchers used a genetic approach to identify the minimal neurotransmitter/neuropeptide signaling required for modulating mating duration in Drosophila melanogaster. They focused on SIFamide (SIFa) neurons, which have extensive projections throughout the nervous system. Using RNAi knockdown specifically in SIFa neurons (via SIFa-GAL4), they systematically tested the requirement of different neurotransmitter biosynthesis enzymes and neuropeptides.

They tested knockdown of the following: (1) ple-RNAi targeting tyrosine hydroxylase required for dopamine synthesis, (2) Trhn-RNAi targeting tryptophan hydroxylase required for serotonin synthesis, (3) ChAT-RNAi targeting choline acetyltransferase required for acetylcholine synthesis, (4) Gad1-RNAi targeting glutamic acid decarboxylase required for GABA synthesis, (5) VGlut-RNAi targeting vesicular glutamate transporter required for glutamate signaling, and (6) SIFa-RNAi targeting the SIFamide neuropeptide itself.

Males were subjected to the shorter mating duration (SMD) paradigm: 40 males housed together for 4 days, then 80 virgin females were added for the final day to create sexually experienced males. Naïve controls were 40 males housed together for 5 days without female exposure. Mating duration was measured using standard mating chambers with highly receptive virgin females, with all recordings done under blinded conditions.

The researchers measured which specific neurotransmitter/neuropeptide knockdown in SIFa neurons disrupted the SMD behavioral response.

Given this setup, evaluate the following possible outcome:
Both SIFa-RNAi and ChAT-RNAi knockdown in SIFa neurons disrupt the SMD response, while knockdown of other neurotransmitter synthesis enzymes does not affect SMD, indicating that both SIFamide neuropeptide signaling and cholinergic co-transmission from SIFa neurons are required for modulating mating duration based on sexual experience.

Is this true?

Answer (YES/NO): NO